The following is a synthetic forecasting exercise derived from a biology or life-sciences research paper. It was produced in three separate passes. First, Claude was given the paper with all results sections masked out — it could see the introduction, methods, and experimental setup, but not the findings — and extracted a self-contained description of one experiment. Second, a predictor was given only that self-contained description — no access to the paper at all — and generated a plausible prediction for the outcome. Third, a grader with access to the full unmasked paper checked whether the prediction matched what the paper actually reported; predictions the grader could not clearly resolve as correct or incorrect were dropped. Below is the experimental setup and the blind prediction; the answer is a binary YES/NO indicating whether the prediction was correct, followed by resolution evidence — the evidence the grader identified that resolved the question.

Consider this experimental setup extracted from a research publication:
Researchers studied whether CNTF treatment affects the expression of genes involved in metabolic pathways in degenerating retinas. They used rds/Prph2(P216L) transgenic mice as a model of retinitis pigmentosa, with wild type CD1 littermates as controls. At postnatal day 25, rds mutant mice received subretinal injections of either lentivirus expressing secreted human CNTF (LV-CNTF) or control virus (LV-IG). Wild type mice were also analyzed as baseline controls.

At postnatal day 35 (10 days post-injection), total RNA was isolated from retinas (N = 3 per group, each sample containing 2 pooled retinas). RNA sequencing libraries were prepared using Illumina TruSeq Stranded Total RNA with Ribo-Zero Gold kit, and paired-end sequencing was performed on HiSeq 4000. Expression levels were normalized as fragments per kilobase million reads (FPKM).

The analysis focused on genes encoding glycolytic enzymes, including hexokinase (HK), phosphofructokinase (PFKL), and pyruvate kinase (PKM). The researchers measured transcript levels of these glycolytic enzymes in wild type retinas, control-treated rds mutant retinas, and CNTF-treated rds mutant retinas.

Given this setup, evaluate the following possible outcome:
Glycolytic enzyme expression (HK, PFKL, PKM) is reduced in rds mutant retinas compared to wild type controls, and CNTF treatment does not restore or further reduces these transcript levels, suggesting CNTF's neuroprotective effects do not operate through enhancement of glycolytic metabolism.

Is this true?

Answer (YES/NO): NO